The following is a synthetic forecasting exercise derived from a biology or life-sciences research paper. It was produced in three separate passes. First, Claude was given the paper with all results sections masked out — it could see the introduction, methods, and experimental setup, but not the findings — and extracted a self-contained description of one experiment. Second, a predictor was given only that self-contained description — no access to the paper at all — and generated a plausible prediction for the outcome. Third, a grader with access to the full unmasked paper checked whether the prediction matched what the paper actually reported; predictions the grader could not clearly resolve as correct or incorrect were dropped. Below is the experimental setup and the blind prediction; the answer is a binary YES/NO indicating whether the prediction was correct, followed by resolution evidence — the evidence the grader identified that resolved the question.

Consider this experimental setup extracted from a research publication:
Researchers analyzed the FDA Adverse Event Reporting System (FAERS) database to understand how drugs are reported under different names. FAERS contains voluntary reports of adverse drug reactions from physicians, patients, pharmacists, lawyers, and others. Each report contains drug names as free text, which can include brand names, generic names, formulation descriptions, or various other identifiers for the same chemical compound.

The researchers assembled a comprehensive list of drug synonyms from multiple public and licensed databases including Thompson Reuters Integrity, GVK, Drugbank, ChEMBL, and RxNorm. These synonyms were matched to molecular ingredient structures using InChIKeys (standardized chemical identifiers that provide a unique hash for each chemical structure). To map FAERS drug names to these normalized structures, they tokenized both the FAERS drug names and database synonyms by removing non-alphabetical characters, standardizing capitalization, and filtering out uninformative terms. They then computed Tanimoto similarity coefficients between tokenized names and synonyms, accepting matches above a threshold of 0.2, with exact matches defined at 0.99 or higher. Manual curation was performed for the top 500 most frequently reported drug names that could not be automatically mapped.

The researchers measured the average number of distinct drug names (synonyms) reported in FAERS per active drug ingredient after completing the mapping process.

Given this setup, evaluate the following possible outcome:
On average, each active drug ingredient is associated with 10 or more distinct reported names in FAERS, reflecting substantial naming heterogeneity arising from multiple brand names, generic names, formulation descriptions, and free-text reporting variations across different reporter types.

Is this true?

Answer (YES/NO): YES